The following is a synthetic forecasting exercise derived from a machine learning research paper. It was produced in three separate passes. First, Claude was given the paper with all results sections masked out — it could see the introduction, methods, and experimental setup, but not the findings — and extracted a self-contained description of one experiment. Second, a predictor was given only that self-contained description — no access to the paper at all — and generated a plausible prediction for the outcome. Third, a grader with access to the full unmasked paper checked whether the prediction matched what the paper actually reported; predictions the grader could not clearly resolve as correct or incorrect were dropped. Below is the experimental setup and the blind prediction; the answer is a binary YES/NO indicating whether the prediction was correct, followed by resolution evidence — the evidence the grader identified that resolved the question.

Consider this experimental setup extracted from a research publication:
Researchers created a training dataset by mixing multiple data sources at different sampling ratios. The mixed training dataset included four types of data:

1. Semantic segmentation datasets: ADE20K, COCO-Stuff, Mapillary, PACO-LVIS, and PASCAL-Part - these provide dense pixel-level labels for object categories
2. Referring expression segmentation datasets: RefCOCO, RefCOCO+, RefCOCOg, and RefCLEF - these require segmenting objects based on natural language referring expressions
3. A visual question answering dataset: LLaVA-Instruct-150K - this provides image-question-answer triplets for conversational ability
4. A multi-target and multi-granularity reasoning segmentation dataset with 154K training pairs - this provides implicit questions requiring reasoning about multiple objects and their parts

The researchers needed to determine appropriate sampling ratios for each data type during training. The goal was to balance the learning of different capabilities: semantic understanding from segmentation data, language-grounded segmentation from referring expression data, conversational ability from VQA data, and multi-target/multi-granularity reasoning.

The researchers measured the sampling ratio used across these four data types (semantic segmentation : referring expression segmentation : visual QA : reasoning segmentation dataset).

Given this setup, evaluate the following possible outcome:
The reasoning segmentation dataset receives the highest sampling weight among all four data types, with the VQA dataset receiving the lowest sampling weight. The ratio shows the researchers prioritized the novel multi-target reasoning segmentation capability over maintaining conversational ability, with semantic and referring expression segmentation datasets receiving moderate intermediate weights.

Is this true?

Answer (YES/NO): NO